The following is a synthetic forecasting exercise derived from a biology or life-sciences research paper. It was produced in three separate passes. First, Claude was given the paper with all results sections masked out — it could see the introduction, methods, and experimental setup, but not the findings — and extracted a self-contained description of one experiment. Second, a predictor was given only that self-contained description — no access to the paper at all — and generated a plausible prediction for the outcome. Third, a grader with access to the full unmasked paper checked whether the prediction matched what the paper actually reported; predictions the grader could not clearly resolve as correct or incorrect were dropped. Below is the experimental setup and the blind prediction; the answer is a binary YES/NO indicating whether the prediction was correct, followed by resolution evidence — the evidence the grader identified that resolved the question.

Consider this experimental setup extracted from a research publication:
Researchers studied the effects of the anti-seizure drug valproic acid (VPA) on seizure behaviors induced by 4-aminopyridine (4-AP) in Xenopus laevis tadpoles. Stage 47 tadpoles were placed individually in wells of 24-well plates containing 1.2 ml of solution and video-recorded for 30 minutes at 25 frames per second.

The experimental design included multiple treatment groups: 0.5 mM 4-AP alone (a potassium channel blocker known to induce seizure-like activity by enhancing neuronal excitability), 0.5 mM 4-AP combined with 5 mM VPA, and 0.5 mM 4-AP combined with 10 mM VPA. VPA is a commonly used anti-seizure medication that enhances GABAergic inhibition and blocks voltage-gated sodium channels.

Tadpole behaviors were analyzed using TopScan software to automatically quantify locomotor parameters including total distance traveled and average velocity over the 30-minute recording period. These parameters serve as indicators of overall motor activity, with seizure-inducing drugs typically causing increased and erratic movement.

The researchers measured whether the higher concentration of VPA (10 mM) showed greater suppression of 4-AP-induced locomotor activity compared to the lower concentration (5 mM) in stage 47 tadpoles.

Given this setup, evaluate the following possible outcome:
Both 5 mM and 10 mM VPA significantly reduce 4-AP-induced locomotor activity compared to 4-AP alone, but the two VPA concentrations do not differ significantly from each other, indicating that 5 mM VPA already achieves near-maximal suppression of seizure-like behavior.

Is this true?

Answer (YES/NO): NO